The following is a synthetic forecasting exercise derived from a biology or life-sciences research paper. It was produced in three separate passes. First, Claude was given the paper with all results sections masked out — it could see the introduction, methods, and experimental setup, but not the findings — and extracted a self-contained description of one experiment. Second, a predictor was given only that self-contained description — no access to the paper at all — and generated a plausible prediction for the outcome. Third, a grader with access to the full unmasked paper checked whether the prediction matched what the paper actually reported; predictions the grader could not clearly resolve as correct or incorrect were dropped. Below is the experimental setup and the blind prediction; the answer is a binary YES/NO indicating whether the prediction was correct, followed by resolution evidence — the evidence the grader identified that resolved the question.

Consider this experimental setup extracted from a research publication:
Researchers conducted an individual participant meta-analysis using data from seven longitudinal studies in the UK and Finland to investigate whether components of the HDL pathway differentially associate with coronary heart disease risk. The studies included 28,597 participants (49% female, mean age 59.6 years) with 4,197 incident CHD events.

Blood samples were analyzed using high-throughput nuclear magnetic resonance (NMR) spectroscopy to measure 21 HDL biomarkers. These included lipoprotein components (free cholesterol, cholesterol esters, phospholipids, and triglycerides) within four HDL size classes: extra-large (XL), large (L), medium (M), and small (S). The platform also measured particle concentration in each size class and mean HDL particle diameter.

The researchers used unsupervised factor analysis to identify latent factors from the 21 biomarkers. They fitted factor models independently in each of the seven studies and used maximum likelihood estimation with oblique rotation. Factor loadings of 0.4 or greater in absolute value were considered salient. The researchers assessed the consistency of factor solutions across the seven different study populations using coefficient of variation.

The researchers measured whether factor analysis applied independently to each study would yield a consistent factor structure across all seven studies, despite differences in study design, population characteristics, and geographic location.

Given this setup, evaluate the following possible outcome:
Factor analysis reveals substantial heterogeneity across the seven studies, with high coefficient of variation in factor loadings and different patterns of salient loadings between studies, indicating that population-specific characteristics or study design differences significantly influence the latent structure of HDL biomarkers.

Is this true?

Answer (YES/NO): NO